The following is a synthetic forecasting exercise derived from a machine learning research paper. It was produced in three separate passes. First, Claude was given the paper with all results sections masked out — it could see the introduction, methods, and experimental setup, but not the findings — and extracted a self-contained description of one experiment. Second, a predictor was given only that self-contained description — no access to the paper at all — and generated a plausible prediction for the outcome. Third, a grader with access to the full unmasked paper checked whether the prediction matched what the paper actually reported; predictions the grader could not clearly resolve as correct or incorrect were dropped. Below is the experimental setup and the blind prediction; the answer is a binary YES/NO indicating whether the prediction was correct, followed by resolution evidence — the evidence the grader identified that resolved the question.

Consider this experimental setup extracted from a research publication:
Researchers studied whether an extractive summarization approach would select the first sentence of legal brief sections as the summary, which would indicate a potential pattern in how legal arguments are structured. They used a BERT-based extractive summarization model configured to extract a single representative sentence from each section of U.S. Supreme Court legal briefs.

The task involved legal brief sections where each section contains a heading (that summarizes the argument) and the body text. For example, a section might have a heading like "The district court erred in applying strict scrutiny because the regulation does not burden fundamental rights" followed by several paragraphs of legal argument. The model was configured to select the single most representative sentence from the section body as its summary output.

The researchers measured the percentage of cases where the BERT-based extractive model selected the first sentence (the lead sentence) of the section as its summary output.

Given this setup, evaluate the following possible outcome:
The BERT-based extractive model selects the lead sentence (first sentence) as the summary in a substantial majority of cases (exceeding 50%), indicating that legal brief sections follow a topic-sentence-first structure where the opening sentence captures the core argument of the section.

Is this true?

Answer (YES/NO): NO